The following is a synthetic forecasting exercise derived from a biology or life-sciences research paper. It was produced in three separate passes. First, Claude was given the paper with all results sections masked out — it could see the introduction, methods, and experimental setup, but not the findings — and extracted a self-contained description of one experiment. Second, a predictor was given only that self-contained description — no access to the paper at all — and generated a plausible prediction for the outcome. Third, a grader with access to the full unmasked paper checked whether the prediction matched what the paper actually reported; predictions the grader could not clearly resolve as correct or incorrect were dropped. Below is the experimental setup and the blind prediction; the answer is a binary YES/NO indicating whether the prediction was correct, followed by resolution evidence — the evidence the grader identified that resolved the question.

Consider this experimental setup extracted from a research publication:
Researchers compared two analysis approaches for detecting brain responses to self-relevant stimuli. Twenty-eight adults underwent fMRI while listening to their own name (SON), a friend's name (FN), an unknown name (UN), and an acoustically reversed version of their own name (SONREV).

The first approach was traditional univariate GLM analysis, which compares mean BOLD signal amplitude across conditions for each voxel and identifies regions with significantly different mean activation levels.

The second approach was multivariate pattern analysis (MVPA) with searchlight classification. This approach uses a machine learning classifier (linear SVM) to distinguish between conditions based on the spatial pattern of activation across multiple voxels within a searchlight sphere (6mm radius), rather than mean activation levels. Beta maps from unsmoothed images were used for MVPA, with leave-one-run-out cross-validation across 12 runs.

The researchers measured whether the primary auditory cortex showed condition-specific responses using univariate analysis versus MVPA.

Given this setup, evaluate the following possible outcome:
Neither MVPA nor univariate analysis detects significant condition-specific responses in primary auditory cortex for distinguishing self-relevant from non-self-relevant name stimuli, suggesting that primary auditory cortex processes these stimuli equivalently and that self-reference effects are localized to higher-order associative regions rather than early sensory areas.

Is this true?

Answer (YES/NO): NO